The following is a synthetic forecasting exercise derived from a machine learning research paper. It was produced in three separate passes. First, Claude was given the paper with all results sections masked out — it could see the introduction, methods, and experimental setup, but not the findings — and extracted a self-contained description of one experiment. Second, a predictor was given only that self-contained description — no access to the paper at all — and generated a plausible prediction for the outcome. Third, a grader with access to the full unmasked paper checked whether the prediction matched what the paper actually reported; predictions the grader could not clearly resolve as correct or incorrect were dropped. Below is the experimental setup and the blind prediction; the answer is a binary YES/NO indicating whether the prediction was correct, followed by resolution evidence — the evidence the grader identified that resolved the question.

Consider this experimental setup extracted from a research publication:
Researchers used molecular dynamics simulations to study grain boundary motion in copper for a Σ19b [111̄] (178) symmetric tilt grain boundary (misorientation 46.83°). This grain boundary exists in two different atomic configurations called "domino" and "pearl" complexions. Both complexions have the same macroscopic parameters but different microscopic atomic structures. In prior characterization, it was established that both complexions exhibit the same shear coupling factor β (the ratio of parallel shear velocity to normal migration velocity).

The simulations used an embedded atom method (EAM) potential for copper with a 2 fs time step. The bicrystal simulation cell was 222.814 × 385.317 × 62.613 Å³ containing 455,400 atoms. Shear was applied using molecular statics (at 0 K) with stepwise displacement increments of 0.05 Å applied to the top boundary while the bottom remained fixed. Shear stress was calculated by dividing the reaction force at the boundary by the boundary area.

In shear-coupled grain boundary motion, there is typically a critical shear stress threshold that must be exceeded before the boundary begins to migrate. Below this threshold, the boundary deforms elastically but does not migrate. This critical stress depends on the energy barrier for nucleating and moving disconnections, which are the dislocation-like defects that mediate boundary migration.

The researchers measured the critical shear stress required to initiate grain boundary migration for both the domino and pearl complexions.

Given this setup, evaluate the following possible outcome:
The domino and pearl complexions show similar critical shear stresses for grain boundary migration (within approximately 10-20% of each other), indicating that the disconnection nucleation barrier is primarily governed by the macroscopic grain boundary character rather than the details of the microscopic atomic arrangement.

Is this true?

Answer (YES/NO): NO